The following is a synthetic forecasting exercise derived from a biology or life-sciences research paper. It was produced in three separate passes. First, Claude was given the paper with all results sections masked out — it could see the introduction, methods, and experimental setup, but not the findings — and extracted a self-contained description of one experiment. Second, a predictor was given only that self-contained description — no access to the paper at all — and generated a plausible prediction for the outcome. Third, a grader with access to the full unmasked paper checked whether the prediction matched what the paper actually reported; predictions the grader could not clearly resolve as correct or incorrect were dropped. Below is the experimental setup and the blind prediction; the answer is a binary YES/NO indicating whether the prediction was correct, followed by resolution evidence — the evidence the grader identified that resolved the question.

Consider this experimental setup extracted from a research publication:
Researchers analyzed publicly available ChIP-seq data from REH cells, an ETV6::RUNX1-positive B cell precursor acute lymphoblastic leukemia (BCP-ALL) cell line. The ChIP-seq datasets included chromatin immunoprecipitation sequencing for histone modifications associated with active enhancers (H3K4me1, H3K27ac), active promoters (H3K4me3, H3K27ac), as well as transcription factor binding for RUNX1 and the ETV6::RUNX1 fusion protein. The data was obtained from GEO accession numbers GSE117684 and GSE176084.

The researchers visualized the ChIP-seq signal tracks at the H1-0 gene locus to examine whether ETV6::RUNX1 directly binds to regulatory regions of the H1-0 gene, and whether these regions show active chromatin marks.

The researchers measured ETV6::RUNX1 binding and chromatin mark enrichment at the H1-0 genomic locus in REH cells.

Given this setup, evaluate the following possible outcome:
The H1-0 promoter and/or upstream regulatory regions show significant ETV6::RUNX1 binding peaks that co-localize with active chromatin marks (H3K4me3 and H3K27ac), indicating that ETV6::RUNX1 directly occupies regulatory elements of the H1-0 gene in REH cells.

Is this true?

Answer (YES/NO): NO